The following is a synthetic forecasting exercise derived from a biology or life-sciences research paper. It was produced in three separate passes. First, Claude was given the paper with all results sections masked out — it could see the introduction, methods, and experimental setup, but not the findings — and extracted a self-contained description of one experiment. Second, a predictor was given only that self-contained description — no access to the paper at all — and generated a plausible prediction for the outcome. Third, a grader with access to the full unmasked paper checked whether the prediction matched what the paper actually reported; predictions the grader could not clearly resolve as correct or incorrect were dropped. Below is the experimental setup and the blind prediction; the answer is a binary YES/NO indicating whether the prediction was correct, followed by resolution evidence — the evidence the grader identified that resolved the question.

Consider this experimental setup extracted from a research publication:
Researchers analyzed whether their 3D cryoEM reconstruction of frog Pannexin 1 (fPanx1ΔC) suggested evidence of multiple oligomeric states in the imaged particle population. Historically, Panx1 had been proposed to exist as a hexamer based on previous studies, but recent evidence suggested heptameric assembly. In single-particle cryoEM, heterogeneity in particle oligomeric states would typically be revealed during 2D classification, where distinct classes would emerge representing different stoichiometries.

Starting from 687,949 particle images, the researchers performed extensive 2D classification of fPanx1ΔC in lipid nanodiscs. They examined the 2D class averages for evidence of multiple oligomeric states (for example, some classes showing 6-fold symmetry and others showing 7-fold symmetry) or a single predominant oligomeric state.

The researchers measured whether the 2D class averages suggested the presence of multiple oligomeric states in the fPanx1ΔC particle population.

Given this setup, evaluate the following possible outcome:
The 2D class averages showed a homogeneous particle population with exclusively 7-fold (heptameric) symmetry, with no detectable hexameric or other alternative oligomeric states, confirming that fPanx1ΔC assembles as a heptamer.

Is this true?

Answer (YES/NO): YES